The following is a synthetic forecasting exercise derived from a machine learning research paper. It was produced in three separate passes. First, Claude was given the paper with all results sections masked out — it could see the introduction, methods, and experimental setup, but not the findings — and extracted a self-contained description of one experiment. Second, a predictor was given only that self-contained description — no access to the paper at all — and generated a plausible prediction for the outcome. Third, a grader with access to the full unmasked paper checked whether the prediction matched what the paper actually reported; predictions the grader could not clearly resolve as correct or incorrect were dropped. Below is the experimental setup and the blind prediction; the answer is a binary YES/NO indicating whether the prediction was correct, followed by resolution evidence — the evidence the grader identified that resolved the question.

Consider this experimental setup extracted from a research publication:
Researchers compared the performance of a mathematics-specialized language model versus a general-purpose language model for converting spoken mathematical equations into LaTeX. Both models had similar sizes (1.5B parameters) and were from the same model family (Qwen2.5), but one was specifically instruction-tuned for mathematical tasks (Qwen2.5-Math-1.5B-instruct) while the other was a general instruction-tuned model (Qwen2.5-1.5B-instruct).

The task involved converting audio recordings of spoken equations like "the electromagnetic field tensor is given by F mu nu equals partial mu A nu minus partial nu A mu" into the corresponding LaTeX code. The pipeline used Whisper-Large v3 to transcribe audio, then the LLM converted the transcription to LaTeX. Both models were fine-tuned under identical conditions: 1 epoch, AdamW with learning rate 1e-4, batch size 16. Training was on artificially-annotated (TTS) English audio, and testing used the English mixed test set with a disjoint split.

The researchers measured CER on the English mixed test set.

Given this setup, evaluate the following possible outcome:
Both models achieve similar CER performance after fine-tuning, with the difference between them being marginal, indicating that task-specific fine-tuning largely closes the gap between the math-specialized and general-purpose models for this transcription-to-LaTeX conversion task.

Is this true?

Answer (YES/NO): YES